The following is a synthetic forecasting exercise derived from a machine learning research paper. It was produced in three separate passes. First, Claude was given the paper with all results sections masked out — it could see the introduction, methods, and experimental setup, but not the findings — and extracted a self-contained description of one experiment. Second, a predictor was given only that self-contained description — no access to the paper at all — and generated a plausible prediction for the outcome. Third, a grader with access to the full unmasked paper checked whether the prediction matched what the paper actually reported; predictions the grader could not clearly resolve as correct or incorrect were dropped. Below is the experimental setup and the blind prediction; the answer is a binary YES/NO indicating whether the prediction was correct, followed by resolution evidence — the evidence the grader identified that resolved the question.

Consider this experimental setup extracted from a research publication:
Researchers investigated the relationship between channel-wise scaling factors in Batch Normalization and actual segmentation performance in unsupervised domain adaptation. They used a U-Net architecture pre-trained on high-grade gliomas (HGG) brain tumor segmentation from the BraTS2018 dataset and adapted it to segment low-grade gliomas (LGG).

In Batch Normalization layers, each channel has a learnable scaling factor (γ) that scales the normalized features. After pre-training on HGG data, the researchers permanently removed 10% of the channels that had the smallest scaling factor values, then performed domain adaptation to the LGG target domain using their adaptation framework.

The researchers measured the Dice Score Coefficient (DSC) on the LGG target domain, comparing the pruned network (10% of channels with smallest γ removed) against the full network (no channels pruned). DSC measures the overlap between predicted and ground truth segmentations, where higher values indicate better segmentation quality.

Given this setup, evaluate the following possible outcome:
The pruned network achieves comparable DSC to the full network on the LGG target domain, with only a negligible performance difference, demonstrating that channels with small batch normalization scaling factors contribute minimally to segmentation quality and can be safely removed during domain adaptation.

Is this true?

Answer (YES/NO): NO